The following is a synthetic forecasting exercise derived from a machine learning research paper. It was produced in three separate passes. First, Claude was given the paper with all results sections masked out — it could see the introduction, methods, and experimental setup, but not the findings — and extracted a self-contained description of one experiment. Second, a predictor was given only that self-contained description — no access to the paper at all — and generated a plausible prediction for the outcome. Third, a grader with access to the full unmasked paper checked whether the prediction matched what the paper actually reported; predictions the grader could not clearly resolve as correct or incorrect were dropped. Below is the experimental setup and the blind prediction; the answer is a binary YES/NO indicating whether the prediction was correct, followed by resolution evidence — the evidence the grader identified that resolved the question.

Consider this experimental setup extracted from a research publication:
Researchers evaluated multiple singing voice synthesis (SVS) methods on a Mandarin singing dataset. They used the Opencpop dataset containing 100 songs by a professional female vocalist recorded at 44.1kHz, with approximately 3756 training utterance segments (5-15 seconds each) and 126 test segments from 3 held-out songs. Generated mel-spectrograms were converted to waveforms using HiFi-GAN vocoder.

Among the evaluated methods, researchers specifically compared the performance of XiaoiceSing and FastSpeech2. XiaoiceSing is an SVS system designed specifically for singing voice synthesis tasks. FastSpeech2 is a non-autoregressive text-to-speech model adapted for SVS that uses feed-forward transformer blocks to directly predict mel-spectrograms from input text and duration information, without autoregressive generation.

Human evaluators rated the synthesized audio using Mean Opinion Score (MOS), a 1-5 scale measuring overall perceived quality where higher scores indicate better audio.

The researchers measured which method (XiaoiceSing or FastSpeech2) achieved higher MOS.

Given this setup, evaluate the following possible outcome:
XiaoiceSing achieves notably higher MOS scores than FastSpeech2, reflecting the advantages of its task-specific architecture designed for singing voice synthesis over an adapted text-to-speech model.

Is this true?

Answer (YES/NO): NO